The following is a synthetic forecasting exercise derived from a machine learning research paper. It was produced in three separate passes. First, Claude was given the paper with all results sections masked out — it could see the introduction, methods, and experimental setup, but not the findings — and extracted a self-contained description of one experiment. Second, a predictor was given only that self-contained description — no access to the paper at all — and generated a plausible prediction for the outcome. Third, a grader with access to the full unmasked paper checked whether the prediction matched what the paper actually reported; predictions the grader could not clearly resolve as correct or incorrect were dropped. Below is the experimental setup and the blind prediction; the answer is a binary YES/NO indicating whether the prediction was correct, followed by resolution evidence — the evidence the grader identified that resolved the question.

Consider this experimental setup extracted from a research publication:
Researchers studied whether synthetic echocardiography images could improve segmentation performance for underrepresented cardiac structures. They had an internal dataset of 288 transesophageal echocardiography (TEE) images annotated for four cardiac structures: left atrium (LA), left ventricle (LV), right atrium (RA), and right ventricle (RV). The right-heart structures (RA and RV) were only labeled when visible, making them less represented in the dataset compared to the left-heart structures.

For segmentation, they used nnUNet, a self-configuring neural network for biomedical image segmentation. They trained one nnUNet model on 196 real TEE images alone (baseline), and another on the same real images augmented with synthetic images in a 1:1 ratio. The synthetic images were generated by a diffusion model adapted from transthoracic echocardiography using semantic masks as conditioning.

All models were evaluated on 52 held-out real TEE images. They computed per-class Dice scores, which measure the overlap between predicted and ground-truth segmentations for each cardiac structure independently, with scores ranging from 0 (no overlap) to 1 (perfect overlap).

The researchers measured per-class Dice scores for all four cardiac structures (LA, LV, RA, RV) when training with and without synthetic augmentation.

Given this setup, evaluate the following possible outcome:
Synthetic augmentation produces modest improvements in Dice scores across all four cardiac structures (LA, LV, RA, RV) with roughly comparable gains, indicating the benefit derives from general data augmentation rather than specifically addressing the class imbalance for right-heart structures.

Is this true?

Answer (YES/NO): NO